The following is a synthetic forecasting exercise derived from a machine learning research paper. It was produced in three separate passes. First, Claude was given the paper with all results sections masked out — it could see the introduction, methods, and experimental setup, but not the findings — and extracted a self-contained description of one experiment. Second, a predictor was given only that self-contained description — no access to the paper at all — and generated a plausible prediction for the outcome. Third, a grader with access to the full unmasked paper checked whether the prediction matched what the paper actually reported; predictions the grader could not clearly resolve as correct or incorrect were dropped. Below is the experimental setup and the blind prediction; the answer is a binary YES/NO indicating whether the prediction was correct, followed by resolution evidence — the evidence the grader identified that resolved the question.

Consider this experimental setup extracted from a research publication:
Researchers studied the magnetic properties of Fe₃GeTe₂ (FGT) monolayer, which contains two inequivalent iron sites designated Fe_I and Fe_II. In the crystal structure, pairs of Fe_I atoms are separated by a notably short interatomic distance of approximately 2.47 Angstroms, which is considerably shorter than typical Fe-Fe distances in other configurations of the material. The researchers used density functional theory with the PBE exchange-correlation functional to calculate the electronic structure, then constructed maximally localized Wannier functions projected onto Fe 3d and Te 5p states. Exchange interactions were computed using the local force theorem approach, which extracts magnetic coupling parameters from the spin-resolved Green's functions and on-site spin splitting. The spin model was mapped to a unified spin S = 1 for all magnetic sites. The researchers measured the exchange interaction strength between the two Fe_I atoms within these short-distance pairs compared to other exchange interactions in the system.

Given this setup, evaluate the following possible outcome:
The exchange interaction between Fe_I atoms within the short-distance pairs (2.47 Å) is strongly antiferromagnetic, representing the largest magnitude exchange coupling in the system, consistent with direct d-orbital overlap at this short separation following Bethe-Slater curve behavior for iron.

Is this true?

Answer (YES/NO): NO